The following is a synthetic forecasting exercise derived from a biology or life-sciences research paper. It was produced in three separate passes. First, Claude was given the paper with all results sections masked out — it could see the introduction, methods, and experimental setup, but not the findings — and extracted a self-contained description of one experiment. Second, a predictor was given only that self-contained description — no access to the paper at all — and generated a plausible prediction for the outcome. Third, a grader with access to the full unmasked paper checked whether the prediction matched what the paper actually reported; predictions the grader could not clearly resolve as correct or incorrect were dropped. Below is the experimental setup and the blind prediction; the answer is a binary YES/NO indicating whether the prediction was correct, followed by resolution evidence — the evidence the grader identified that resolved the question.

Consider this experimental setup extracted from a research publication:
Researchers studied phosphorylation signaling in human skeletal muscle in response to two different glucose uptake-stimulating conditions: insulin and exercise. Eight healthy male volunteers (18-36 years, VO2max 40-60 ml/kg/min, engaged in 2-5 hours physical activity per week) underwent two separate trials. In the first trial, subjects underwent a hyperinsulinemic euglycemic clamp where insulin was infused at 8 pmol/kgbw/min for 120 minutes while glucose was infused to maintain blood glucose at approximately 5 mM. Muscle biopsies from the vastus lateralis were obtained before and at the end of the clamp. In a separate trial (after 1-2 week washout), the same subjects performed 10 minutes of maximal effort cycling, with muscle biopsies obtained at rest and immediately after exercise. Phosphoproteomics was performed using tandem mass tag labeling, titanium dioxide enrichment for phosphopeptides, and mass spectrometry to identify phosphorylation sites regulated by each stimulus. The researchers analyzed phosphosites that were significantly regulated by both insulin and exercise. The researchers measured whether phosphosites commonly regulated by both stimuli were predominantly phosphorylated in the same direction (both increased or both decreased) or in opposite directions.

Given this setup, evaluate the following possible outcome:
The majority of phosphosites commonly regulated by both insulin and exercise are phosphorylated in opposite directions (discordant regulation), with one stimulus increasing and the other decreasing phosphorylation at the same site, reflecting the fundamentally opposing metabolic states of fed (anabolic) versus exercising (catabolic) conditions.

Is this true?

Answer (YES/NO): YES